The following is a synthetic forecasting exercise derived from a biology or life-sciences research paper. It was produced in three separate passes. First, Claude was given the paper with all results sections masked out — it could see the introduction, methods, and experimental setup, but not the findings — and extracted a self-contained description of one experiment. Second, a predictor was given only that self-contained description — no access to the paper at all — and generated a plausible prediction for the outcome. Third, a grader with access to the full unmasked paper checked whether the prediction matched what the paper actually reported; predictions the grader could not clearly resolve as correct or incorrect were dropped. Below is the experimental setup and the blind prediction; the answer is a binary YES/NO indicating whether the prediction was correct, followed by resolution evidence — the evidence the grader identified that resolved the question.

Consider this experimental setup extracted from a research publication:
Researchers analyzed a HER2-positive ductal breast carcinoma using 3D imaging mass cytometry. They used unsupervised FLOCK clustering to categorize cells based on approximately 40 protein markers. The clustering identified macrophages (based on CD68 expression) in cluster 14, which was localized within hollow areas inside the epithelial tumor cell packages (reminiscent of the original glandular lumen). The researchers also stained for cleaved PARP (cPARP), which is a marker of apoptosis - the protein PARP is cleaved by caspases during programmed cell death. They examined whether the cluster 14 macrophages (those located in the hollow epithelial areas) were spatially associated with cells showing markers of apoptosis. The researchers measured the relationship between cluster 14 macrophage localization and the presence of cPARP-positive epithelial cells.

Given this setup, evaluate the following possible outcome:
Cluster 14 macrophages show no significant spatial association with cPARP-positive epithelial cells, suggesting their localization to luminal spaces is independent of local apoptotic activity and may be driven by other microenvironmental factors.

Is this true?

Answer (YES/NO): NO